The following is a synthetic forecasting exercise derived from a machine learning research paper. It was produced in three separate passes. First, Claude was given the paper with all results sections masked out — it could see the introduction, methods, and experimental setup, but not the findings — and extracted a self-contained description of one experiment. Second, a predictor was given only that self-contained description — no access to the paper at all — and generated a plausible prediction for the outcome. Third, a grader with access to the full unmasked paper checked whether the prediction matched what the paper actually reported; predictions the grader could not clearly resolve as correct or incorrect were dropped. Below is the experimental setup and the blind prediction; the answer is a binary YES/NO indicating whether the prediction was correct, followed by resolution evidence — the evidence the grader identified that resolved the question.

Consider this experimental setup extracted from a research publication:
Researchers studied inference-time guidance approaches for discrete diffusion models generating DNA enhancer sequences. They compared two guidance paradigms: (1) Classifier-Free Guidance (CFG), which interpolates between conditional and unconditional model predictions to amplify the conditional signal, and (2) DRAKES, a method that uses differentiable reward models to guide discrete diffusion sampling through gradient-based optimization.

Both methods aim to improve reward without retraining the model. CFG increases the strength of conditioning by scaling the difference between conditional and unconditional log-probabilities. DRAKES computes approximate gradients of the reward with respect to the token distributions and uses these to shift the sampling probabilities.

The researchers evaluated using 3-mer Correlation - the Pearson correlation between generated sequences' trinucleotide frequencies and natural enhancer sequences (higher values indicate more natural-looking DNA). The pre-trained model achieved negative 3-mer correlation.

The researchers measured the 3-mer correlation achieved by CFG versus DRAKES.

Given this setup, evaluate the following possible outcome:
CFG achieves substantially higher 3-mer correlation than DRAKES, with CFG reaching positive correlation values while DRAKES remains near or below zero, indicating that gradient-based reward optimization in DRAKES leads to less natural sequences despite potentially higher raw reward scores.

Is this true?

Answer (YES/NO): NO